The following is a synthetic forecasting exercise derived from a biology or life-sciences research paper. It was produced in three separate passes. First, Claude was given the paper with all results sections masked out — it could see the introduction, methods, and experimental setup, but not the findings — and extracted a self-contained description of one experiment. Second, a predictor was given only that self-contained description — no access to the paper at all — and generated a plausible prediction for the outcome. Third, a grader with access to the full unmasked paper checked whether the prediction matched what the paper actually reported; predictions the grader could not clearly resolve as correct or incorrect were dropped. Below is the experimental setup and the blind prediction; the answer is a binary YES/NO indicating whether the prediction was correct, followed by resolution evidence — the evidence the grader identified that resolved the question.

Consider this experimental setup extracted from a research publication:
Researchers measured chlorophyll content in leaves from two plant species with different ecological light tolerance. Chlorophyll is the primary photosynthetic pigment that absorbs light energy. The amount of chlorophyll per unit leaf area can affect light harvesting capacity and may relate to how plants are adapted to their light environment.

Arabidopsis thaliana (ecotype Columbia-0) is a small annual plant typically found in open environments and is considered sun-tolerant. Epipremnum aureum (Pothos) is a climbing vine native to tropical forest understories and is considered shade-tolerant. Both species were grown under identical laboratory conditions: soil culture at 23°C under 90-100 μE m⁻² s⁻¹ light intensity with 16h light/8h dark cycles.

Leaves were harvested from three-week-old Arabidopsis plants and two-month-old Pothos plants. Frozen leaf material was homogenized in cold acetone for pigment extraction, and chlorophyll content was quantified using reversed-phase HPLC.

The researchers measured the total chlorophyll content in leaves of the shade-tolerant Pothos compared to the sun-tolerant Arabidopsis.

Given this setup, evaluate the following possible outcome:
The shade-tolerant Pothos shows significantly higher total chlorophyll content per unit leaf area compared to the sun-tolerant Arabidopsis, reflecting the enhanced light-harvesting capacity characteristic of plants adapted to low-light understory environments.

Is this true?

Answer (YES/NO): YES